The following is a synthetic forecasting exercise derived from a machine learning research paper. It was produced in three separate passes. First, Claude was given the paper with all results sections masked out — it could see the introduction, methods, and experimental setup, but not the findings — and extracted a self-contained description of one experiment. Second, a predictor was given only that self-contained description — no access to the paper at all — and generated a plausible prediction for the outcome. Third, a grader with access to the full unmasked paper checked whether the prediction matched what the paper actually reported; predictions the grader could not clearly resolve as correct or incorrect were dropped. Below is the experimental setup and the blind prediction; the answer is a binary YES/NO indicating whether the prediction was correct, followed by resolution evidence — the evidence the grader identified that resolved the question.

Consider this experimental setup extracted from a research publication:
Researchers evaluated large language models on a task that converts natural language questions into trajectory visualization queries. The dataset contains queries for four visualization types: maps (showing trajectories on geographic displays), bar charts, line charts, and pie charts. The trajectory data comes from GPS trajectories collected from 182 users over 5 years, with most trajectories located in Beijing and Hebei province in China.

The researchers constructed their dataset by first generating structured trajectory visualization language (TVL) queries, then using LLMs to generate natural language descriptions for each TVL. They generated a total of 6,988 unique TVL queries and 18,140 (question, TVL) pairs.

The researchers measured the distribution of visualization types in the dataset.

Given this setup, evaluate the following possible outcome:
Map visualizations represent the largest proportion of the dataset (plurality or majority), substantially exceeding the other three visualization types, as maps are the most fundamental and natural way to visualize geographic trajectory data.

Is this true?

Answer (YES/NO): YES